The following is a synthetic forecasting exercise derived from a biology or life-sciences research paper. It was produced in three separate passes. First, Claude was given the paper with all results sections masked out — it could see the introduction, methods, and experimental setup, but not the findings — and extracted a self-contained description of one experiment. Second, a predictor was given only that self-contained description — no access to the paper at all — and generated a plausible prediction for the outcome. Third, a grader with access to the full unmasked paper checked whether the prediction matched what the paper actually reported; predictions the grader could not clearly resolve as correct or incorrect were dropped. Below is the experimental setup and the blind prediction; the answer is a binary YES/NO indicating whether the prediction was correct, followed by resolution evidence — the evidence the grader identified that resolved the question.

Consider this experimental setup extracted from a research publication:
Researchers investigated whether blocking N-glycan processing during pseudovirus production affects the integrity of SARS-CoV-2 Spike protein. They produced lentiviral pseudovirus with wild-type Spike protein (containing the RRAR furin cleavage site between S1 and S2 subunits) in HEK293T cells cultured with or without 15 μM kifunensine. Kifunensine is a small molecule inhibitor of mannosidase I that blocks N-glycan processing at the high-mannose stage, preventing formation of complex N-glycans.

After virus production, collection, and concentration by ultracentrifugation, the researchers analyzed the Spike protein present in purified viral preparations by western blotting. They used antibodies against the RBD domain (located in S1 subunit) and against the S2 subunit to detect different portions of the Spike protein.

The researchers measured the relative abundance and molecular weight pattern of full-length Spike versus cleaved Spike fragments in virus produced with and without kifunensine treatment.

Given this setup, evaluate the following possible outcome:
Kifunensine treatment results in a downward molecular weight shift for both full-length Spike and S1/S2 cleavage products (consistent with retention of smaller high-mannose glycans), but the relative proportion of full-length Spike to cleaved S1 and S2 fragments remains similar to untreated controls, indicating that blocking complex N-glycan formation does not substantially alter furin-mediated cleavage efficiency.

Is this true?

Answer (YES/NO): NO